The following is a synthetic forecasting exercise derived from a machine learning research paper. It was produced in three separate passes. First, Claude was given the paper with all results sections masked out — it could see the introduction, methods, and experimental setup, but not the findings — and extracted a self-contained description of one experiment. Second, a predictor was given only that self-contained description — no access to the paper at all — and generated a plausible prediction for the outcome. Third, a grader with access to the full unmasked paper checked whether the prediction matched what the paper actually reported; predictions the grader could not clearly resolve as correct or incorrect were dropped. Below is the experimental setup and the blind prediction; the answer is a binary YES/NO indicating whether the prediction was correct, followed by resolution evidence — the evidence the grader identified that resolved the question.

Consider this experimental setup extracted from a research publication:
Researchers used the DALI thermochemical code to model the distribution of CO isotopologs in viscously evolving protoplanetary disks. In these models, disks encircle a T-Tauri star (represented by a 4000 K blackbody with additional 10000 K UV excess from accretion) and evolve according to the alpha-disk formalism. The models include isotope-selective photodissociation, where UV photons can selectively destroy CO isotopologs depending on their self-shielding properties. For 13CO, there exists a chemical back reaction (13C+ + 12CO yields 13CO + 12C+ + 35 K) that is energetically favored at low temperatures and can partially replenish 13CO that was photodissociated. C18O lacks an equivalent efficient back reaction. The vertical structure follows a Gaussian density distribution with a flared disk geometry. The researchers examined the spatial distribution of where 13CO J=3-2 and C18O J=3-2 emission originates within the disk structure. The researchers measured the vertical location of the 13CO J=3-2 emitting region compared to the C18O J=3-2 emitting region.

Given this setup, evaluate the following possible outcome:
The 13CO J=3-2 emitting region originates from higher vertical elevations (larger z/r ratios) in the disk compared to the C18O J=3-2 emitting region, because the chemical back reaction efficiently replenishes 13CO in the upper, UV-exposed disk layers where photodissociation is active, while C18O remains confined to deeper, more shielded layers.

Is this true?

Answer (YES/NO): YES